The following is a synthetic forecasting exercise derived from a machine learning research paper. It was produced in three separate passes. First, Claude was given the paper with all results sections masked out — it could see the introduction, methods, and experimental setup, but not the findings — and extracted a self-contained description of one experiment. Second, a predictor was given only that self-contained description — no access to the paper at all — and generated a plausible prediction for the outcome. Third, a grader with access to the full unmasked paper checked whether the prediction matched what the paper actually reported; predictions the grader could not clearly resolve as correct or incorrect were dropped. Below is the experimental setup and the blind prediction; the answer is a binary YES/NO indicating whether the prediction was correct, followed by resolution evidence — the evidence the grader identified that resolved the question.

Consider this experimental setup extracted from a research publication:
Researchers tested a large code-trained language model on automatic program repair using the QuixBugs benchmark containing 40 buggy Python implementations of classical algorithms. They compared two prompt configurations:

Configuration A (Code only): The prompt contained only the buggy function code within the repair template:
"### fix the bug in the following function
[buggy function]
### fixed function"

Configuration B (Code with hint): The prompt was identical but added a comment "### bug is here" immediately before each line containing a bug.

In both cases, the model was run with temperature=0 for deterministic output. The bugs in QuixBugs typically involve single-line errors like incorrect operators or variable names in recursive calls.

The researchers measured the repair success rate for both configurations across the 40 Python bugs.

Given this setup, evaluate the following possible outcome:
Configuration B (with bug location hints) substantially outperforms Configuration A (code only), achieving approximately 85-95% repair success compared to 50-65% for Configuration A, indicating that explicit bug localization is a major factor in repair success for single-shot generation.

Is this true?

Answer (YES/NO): NO